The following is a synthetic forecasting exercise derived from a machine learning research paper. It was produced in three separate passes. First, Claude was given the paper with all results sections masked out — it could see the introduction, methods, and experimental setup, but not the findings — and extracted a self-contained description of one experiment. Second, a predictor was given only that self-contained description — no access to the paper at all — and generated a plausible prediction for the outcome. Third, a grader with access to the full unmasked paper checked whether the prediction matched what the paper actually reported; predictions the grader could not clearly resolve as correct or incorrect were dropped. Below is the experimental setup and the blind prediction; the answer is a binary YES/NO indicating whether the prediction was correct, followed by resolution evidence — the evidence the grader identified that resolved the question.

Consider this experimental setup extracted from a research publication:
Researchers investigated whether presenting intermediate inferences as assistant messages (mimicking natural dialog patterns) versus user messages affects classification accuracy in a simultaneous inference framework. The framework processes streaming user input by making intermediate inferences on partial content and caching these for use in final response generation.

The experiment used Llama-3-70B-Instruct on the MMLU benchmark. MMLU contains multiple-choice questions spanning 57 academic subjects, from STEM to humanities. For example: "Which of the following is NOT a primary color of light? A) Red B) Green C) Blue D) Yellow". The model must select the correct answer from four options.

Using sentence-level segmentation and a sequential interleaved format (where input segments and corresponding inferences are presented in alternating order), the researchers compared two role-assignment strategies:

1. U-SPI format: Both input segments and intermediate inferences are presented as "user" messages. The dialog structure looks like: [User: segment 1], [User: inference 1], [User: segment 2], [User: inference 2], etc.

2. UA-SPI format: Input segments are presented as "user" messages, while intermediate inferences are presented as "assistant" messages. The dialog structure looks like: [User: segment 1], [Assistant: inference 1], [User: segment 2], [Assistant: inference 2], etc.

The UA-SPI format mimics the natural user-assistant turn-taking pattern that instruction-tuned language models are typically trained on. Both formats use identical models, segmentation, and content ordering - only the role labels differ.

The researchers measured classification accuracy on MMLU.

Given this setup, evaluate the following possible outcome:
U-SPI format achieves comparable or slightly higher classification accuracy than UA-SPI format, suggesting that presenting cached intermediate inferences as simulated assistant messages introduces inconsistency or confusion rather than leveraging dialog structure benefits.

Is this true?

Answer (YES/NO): YES